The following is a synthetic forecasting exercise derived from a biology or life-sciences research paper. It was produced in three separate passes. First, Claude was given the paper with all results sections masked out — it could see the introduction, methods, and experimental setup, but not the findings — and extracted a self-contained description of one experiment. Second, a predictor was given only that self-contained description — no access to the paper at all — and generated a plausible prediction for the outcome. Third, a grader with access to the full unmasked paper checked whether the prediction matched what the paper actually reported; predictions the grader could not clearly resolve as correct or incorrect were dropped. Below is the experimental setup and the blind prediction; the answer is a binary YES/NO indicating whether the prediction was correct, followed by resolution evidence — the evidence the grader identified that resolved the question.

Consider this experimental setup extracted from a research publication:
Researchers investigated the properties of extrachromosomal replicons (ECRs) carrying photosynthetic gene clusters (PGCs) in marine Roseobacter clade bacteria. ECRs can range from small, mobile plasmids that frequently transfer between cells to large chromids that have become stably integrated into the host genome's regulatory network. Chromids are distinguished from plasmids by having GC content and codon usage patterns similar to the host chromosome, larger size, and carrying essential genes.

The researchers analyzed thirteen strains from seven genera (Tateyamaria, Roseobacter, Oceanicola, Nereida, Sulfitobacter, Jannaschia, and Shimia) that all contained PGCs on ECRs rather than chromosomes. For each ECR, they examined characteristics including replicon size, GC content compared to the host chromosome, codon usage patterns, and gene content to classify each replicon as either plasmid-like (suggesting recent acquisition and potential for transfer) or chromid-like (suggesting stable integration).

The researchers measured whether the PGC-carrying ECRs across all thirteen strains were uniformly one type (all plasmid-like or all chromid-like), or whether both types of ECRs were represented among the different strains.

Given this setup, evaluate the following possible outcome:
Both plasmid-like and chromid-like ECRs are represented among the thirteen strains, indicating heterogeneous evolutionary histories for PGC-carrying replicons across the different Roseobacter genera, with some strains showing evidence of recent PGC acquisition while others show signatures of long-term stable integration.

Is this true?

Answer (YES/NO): YES